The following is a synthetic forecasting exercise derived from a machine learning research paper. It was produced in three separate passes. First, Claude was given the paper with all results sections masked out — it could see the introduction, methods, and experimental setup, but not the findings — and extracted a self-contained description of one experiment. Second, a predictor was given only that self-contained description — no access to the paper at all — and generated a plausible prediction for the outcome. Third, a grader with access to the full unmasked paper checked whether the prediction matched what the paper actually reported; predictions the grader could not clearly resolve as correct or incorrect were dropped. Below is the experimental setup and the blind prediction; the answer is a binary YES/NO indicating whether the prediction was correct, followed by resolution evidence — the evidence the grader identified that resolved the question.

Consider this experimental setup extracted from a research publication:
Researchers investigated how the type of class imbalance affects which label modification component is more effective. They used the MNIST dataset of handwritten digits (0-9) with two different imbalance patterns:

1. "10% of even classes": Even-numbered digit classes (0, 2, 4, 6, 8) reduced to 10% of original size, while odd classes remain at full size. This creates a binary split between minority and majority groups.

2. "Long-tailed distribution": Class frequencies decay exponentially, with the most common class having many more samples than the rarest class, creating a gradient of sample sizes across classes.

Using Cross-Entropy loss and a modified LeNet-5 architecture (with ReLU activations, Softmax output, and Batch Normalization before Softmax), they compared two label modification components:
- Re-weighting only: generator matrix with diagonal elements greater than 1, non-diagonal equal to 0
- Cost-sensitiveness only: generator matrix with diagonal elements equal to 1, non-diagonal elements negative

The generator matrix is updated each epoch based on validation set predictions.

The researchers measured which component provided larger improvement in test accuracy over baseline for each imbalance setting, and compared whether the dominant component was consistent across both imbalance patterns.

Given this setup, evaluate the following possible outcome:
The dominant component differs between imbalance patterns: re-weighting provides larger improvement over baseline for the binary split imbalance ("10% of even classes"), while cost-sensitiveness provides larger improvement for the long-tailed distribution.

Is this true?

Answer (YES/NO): NO